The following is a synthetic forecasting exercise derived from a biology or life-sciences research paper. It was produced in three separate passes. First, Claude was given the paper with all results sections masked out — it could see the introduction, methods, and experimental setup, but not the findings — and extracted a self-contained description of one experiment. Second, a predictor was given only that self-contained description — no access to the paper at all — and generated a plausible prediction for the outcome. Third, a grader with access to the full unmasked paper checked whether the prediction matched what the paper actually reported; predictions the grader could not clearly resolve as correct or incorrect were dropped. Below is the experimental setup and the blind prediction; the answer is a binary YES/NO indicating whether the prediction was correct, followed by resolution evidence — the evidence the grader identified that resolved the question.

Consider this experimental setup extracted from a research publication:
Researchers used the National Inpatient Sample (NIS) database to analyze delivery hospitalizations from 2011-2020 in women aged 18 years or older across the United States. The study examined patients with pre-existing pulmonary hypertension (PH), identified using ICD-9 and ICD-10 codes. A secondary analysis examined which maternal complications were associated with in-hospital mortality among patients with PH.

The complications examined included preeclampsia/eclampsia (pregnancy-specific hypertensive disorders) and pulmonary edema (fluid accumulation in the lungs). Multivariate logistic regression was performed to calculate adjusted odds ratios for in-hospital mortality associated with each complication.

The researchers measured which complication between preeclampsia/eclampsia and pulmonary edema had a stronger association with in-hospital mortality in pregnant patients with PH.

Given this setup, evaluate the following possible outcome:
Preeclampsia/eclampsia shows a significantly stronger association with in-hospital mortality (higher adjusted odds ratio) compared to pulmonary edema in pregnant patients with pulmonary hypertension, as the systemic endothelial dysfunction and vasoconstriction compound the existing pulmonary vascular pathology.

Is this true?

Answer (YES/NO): NO